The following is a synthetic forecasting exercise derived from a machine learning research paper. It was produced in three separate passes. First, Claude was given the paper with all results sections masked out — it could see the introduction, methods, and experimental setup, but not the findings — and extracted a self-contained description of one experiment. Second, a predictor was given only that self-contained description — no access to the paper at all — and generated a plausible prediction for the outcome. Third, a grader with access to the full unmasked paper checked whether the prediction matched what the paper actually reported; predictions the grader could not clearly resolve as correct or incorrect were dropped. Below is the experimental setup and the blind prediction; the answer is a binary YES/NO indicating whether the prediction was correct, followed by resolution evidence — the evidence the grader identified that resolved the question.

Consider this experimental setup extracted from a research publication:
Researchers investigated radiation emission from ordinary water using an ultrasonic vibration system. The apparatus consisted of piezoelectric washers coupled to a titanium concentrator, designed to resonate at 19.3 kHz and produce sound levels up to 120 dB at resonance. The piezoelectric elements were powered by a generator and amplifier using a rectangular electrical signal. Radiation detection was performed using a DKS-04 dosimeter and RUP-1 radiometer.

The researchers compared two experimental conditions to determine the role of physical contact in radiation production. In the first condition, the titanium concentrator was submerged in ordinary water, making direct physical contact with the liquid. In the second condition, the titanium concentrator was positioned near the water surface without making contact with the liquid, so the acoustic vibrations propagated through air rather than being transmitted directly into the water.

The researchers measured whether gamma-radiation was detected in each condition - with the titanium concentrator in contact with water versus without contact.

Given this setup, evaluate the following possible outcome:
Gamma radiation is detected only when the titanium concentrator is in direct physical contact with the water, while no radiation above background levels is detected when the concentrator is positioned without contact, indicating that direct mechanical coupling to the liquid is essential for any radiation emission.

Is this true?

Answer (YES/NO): YES